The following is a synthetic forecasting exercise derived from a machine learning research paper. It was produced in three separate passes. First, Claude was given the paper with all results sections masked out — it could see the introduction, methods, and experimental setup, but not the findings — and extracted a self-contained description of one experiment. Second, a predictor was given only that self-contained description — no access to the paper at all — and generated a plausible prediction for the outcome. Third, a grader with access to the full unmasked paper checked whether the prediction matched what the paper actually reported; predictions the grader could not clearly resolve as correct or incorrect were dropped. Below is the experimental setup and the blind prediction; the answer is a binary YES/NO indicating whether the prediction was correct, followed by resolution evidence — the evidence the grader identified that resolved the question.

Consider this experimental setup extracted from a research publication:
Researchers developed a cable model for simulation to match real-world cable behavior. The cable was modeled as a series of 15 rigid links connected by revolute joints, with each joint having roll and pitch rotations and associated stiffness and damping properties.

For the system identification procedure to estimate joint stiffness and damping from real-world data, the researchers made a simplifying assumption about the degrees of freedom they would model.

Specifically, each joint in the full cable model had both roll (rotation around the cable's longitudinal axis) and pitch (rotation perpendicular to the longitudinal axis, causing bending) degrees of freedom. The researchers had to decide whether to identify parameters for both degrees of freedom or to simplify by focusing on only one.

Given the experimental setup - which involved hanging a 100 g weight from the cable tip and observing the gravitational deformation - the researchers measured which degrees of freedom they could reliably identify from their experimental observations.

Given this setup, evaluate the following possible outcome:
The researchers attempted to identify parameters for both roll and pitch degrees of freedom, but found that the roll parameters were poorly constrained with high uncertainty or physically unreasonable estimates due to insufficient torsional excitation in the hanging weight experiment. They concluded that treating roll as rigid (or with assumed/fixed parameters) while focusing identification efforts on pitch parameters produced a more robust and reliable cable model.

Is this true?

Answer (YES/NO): NO